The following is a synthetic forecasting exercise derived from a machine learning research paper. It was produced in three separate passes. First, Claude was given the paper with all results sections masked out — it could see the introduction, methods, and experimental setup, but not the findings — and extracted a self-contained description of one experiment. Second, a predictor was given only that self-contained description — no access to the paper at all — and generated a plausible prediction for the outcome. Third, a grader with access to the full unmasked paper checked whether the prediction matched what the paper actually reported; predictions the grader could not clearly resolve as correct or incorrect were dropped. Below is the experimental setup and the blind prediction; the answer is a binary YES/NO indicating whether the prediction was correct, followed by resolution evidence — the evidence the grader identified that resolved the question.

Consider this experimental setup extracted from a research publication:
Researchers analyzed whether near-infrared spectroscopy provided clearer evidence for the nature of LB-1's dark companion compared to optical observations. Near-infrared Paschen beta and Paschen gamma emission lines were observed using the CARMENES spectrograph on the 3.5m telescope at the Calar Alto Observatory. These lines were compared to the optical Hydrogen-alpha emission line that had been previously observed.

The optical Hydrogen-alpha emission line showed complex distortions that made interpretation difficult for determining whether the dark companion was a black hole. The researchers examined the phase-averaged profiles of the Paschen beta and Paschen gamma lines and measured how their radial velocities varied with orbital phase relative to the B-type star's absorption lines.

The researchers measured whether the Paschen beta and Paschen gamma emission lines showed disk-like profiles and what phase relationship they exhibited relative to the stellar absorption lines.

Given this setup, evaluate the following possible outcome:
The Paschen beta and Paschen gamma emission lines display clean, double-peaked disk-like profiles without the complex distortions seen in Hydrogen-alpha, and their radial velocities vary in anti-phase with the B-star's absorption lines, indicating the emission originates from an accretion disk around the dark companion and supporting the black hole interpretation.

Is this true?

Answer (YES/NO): YES